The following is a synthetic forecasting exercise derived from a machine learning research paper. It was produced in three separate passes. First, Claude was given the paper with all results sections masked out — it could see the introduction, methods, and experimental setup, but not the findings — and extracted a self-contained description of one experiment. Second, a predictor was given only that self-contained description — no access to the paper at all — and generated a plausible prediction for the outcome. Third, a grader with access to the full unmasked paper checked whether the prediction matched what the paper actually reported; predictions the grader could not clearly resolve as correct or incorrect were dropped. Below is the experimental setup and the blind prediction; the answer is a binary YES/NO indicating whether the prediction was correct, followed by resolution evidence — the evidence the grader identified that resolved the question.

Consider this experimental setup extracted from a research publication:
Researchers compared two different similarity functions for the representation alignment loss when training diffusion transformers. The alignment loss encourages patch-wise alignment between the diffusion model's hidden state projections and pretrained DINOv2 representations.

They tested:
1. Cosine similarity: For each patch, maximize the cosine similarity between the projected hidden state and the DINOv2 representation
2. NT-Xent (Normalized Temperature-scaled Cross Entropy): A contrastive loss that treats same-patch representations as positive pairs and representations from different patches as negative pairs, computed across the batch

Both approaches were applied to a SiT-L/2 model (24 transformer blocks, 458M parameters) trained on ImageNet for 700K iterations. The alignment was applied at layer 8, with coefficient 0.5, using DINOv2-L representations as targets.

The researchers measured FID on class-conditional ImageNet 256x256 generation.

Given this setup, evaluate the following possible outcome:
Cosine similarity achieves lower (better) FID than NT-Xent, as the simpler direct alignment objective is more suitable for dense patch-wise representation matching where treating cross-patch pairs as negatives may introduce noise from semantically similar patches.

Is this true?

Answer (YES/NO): NO